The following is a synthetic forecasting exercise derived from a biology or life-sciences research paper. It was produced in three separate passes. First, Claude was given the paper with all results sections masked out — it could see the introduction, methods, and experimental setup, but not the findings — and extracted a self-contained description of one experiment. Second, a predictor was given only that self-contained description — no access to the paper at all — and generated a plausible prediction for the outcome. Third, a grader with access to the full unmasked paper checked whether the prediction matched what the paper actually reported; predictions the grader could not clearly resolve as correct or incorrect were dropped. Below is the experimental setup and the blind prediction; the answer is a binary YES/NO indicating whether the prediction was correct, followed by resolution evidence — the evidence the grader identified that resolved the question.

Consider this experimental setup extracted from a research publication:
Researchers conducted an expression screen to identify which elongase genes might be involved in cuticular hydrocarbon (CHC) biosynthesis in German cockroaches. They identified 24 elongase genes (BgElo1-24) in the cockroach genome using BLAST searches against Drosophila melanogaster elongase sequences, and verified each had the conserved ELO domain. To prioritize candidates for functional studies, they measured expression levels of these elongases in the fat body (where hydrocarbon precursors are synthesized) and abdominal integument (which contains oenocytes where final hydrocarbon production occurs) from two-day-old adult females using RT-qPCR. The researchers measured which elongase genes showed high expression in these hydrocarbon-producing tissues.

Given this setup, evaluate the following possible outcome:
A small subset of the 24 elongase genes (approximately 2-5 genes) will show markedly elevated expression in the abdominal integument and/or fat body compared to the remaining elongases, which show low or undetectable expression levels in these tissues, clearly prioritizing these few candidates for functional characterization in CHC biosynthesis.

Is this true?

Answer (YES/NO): NO